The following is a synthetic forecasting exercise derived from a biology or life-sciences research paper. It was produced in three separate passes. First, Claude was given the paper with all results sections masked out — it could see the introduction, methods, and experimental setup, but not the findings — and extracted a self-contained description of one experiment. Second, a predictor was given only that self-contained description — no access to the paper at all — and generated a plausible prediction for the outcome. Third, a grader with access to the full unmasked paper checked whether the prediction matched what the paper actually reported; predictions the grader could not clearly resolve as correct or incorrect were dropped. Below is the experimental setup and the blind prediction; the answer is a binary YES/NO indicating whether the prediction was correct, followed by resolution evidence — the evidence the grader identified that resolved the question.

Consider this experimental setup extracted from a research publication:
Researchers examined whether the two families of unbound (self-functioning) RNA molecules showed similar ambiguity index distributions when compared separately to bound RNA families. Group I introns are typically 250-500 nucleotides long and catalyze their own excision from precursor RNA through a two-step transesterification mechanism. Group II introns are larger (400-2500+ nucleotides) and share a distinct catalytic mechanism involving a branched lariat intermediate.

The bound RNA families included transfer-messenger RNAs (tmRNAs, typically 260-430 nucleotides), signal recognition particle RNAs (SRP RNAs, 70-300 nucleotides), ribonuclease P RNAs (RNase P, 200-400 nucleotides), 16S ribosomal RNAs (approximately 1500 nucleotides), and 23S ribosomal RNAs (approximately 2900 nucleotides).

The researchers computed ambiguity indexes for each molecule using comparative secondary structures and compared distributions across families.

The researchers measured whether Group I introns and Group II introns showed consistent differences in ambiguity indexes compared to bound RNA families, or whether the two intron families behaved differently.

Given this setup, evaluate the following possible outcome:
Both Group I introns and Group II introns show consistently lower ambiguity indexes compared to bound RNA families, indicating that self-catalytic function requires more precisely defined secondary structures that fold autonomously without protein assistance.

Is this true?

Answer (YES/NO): YES